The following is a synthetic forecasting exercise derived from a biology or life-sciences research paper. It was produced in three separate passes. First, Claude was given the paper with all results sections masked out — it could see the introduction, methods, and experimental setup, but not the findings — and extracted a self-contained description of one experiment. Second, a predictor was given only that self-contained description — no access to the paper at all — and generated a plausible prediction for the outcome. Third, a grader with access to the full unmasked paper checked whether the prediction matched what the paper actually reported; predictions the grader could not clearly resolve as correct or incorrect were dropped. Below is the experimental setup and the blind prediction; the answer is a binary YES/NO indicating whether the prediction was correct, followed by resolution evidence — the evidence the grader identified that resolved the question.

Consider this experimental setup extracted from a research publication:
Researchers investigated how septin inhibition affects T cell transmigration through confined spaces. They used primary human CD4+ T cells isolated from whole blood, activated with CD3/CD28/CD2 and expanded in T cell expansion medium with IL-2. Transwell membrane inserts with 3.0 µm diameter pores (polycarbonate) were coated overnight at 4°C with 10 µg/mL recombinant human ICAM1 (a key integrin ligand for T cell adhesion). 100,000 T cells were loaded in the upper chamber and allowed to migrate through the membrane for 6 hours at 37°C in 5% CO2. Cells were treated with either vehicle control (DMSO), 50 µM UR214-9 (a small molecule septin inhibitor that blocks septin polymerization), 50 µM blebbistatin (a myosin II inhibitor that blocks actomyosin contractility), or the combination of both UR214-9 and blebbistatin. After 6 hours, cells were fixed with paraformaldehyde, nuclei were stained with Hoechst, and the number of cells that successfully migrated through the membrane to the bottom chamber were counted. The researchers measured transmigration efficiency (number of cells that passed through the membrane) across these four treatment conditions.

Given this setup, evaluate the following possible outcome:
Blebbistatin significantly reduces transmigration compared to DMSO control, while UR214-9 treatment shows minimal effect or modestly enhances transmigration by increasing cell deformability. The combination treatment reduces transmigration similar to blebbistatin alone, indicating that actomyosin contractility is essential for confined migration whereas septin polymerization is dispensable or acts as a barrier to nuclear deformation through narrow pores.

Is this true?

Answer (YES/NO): NO